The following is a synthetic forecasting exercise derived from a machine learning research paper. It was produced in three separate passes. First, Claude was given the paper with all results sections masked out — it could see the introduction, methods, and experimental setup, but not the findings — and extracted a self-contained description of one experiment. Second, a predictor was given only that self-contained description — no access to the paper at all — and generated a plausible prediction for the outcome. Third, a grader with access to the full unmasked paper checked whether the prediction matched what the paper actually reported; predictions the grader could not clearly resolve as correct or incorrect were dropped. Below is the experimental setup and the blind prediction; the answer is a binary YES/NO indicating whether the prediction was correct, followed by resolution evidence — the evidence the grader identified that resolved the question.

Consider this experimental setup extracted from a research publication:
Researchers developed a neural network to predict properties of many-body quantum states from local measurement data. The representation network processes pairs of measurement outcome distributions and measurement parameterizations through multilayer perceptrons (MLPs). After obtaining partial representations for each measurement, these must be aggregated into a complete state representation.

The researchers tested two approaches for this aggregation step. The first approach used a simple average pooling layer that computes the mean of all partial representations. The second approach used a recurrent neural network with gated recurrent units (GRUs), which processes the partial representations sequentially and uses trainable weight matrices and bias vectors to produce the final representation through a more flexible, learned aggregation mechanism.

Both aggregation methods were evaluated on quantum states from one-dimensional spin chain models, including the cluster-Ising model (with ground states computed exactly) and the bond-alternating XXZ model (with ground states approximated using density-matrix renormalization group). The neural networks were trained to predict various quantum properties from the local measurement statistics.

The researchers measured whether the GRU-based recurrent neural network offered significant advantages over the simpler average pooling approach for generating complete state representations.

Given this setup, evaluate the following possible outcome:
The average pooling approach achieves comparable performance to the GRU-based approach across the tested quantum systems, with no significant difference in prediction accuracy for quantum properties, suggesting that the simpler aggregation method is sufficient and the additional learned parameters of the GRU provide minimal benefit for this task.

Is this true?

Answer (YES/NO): YES